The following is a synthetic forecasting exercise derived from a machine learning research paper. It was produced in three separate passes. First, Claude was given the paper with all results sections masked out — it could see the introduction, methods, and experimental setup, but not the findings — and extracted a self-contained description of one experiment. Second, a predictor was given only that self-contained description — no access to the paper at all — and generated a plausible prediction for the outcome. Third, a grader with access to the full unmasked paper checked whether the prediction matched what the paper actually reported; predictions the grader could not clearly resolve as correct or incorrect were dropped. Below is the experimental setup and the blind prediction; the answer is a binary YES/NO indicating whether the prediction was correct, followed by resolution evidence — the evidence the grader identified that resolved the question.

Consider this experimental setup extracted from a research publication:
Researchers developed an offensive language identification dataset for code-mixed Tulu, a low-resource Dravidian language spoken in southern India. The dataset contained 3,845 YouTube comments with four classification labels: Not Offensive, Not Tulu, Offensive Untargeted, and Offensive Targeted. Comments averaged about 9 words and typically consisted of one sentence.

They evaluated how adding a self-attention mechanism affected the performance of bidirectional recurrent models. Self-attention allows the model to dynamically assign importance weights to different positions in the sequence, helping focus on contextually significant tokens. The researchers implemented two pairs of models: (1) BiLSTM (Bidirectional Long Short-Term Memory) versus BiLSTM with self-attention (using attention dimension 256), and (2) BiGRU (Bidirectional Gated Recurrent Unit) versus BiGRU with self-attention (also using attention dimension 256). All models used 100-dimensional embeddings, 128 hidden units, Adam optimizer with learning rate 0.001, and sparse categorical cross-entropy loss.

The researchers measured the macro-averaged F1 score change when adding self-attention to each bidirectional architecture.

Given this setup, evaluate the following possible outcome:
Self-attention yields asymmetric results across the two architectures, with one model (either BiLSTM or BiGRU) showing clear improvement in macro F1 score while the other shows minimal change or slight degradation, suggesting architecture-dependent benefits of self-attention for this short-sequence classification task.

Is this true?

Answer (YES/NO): NO